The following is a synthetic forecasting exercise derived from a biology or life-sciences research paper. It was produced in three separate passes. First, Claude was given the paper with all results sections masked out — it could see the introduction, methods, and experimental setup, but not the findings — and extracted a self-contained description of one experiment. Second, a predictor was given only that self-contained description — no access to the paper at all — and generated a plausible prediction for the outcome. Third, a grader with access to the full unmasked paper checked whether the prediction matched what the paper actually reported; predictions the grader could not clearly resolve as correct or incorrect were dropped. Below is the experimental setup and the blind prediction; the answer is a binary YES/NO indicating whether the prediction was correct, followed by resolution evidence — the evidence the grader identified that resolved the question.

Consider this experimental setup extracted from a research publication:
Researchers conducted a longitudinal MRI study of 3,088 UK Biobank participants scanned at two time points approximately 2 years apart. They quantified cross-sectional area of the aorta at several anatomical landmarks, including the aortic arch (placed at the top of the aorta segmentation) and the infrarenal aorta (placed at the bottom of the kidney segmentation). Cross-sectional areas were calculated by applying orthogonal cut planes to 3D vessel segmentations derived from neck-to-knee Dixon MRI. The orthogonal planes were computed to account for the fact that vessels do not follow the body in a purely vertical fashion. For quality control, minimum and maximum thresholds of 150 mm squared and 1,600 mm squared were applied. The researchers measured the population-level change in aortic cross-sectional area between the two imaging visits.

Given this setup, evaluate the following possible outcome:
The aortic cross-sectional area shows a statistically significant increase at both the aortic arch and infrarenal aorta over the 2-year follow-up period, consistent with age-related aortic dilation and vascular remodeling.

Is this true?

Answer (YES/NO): NO